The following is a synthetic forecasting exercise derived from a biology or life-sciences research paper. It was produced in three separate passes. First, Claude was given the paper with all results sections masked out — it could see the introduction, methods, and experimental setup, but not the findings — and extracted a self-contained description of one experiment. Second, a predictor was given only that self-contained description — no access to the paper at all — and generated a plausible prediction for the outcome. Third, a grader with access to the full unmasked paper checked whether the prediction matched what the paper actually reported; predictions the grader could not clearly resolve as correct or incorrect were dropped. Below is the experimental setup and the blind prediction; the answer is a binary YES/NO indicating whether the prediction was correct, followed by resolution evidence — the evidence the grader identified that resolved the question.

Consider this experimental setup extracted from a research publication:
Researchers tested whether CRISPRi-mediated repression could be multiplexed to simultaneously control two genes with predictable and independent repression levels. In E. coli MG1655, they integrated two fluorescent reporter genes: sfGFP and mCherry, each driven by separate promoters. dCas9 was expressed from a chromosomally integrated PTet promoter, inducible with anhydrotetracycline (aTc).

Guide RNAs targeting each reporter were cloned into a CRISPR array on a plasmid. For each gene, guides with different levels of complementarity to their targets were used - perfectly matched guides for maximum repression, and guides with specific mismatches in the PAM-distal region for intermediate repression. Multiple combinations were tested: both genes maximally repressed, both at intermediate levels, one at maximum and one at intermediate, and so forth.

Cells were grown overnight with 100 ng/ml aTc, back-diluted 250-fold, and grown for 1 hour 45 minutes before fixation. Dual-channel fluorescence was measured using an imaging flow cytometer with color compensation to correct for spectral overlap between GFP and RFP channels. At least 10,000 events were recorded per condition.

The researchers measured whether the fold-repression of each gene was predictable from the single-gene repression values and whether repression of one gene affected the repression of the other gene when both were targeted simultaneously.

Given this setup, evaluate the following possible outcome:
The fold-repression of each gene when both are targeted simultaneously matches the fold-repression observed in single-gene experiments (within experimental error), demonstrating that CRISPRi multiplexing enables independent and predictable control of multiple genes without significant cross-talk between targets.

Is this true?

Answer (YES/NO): YES